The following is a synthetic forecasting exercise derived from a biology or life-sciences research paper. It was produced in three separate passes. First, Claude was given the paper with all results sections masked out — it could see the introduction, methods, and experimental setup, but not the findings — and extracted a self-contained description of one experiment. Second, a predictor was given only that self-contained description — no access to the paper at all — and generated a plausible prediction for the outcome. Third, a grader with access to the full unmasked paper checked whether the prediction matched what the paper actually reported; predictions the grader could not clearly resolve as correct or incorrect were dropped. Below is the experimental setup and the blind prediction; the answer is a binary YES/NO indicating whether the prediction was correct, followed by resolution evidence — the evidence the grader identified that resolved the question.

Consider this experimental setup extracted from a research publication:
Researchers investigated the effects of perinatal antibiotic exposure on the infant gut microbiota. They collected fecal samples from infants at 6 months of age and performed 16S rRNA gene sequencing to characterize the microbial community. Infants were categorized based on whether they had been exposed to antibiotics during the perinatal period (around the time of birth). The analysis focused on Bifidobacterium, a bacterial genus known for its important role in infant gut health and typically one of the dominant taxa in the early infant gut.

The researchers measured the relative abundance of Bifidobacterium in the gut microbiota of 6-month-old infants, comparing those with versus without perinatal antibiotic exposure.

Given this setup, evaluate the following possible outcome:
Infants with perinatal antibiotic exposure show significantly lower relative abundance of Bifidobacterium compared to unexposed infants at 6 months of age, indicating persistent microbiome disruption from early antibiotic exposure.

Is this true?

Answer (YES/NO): YES